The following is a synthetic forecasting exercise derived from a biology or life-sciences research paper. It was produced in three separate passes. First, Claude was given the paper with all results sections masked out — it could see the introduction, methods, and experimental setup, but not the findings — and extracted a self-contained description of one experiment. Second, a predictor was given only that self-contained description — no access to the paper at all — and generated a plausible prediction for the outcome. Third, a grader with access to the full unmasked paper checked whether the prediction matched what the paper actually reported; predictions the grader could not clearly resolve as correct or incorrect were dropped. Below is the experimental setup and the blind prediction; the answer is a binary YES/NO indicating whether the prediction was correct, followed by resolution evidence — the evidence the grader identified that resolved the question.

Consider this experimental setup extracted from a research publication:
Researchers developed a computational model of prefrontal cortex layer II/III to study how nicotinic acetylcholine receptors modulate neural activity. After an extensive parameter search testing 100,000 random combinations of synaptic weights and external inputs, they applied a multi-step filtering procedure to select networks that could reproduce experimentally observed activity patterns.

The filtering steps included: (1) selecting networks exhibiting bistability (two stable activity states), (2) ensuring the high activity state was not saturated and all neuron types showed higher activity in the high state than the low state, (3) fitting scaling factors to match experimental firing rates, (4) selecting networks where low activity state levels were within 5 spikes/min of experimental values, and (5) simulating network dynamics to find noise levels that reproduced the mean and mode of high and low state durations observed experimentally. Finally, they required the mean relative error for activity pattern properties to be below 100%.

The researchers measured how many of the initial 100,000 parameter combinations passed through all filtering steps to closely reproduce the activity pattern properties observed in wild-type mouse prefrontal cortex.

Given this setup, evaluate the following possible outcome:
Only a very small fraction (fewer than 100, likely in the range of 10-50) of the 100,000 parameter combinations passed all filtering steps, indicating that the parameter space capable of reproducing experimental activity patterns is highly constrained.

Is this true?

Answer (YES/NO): YES